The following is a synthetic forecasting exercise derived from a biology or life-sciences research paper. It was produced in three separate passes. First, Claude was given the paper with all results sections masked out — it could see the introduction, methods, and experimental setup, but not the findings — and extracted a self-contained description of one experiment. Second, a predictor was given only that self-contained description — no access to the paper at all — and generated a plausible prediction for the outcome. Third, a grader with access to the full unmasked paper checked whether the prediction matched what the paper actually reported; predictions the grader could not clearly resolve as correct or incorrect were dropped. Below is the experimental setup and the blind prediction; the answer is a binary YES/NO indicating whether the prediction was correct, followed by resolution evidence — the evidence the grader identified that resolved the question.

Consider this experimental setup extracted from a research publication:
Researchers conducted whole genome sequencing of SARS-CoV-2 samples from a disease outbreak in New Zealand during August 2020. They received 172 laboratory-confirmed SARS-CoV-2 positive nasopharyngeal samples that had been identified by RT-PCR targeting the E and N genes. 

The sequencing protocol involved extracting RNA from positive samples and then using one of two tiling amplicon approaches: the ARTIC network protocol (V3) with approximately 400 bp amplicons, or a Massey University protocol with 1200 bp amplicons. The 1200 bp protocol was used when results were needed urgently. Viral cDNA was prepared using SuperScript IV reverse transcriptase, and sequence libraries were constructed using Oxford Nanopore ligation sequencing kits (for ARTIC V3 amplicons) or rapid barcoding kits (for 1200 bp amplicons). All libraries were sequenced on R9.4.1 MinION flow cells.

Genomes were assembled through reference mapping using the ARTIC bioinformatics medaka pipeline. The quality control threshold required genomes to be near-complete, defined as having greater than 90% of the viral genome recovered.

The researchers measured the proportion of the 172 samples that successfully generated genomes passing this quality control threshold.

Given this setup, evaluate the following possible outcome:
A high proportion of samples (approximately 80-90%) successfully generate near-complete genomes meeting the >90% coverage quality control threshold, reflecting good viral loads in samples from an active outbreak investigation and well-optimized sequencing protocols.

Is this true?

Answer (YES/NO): YES